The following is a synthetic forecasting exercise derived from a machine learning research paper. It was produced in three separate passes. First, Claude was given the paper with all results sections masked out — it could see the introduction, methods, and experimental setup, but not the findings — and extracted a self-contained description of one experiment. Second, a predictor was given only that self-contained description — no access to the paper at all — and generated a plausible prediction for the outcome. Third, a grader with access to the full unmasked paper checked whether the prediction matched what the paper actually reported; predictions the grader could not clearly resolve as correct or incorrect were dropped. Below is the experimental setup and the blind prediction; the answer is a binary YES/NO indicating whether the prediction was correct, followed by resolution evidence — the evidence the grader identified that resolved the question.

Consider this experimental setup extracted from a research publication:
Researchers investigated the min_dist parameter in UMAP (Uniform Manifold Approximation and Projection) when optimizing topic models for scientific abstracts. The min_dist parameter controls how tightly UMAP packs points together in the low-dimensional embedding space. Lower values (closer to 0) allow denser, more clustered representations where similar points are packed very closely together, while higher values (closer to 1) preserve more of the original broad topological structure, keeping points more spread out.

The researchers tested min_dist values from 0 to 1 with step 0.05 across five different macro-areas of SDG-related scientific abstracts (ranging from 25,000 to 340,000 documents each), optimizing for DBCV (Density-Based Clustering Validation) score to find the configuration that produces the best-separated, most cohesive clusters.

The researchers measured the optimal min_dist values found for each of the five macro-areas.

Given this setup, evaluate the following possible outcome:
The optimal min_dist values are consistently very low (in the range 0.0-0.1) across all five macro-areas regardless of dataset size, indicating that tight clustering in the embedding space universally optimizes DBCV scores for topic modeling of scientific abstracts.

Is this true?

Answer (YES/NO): YES